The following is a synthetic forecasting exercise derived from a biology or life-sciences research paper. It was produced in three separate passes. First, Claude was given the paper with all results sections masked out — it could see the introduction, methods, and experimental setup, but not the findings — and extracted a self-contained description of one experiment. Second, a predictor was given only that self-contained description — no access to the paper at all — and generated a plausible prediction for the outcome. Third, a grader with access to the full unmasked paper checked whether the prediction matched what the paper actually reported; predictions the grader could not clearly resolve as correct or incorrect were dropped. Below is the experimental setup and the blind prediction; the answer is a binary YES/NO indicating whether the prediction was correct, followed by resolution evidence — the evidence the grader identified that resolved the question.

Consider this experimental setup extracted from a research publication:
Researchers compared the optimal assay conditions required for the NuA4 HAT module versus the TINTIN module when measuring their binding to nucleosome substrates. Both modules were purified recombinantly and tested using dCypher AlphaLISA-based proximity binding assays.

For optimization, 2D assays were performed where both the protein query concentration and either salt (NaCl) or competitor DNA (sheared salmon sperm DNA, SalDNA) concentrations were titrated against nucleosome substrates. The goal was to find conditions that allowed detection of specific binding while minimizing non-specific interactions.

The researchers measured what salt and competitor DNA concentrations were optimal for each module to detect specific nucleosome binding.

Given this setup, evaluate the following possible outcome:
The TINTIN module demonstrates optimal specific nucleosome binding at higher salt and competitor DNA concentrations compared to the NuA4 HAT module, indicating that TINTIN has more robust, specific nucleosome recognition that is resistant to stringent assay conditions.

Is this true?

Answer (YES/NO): NO